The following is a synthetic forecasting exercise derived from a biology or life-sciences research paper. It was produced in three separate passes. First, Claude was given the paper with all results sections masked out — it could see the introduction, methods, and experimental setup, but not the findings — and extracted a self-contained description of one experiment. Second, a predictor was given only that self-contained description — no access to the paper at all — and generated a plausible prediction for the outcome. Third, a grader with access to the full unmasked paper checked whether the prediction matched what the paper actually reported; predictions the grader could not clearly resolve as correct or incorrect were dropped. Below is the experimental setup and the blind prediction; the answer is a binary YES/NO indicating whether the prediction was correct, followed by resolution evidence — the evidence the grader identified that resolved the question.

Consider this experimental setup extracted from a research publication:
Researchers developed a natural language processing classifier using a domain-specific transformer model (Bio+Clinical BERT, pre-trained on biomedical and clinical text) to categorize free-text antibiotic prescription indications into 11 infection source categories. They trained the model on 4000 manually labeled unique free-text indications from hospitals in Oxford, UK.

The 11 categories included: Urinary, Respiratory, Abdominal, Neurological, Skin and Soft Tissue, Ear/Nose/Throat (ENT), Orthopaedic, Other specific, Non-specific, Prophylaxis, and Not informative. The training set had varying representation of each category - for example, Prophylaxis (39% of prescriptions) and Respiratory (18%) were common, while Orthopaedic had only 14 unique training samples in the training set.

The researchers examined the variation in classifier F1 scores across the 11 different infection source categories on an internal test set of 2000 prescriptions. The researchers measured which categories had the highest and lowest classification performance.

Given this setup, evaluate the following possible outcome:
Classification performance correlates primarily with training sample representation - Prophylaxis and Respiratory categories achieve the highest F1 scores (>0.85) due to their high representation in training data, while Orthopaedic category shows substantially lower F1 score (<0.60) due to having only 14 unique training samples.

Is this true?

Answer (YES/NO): NO